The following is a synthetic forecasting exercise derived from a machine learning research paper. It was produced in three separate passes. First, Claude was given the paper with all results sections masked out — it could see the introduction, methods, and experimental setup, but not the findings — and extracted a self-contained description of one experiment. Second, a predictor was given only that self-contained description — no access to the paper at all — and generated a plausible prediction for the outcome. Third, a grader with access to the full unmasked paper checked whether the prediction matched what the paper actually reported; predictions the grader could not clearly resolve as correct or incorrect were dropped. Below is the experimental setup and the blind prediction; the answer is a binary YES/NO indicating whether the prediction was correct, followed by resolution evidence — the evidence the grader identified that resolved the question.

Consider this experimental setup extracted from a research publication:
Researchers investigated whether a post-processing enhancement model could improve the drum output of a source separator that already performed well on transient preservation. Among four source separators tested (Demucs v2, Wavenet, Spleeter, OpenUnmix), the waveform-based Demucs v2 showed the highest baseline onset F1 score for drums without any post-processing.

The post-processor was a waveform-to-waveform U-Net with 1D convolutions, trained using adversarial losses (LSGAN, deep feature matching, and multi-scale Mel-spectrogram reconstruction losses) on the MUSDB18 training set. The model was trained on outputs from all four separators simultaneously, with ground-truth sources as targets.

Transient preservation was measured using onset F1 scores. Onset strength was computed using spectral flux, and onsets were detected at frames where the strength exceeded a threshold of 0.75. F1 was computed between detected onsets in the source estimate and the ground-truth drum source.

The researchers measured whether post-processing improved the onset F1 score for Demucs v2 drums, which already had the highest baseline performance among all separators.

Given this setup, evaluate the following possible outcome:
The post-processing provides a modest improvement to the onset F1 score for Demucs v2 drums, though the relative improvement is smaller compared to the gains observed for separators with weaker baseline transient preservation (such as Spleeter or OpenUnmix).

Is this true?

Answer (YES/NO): NO